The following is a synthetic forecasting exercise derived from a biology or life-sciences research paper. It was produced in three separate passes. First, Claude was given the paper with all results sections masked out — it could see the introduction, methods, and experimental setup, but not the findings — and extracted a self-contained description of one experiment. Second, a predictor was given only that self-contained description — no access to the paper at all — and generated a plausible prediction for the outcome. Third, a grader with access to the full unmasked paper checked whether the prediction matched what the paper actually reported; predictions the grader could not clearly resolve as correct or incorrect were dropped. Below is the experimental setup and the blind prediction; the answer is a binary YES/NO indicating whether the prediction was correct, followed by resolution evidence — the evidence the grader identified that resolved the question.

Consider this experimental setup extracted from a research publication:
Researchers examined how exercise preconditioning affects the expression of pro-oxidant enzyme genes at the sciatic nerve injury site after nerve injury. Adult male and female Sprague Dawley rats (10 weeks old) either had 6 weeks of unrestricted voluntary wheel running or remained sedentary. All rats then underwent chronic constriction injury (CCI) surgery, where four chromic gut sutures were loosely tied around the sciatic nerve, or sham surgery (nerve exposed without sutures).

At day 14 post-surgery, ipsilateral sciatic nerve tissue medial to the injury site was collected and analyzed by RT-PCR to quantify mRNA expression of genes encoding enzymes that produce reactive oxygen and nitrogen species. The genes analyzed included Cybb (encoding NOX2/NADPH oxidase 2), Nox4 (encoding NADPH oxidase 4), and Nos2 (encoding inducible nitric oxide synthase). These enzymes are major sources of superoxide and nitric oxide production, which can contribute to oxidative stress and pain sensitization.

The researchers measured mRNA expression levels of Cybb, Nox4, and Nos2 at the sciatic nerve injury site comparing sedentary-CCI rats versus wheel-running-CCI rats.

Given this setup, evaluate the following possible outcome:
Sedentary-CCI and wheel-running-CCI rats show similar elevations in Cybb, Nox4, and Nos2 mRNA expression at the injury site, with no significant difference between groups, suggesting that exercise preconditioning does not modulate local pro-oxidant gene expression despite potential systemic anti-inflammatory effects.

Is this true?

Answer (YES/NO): NO